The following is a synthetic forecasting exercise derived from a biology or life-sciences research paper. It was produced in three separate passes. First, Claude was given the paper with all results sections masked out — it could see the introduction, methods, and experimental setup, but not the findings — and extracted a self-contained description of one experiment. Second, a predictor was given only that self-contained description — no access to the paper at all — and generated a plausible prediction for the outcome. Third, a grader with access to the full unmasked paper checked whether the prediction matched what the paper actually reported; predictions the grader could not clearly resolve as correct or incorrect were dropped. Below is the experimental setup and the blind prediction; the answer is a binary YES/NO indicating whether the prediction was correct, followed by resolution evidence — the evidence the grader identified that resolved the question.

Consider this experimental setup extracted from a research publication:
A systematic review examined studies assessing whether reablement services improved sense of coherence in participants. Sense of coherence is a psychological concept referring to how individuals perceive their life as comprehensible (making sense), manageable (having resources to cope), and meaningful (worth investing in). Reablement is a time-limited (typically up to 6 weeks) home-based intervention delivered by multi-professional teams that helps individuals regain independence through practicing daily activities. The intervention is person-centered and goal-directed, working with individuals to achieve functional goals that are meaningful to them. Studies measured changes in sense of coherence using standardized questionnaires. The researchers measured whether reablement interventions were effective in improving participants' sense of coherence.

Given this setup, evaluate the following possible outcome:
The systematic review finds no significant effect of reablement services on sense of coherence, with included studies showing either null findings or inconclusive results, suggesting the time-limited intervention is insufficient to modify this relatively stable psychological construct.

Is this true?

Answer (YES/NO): NO